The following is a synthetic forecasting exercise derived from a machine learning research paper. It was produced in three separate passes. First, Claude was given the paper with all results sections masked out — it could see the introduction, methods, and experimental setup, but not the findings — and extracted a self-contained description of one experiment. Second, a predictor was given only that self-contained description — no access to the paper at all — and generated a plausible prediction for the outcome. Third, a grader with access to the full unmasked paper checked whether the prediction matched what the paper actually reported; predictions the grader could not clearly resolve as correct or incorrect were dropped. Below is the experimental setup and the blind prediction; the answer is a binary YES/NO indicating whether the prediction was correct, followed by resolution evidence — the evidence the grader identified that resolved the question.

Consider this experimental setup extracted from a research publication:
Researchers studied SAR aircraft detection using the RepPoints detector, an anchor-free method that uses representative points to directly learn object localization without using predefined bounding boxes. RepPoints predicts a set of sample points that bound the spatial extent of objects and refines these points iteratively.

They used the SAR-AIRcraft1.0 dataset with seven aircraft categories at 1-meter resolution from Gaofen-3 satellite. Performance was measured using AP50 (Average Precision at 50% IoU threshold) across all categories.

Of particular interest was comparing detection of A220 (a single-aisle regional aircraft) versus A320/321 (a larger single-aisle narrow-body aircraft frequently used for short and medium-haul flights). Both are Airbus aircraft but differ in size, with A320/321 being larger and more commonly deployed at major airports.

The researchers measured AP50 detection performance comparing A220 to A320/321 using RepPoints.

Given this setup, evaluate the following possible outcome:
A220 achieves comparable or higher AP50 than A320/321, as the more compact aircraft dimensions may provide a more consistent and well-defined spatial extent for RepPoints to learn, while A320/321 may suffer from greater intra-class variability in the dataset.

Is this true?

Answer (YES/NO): NO